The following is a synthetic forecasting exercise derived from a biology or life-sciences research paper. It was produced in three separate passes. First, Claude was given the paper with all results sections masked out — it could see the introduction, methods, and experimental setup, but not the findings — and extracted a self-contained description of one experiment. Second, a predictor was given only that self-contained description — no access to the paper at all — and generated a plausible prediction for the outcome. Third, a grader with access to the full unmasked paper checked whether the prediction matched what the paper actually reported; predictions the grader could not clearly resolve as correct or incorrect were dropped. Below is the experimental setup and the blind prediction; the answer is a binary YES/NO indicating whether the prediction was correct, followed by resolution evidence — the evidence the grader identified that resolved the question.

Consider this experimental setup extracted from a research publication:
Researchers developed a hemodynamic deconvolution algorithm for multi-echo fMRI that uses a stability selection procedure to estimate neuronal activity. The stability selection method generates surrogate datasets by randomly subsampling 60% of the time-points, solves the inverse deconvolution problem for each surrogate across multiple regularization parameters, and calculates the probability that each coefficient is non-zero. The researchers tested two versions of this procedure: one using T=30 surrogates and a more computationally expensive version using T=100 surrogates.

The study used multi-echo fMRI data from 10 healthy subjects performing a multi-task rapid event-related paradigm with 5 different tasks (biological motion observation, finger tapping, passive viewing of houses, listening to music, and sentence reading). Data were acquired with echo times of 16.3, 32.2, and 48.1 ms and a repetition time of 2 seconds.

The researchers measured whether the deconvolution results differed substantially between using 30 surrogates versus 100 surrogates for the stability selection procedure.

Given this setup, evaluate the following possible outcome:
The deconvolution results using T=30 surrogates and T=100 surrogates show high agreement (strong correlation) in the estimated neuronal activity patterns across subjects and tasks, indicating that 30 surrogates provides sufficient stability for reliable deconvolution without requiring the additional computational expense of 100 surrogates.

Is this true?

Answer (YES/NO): YES